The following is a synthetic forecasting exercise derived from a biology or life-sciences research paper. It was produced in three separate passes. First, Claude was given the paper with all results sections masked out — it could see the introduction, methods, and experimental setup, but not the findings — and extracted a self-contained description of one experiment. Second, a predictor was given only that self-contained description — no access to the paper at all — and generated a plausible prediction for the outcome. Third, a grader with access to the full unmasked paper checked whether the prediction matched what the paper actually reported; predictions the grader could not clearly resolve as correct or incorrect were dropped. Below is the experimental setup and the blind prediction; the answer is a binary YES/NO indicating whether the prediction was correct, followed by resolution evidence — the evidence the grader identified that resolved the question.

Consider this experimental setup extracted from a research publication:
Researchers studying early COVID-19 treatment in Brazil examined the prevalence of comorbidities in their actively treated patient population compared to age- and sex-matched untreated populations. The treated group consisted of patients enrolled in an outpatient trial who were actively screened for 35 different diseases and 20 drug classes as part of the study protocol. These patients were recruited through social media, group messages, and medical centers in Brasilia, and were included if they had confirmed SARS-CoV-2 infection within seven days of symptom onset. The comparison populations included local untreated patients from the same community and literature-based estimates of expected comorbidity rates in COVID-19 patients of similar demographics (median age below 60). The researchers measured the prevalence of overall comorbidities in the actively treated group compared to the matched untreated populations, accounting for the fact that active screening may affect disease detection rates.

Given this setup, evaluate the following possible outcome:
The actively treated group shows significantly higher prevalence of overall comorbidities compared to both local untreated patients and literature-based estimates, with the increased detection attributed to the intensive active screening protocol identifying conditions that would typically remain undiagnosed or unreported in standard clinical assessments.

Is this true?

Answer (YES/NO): NO